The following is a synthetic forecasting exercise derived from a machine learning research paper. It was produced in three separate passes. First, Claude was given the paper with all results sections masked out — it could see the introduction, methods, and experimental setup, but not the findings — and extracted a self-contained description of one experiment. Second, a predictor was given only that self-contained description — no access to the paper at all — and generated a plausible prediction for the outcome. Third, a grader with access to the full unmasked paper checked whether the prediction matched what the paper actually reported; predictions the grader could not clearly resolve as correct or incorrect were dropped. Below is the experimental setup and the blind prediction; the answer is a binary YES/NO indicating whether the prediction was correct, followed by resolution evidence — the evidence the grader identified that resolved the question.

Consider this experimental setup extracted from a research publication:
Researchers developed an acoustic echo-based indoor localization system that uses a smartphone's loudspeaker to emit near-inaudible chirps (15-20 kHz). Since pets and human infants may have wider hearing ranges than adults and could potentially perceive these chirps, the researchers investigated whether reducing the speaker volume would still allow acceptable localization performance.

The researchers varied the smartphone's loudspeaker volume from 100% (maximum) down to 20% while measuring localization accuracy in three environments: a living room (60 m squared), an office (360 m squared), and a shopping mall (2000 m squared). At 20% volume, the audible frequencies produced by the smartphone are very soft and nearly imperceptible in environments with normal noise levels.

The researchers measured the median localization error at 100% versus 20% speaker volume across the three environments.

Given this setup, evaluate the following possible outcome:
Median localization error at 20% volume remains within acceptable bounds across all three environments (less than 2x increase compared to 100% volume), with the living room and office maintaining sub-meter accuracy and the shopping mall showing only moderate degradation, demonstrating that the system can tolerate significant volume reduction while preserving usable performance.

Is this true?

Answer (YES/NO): YES